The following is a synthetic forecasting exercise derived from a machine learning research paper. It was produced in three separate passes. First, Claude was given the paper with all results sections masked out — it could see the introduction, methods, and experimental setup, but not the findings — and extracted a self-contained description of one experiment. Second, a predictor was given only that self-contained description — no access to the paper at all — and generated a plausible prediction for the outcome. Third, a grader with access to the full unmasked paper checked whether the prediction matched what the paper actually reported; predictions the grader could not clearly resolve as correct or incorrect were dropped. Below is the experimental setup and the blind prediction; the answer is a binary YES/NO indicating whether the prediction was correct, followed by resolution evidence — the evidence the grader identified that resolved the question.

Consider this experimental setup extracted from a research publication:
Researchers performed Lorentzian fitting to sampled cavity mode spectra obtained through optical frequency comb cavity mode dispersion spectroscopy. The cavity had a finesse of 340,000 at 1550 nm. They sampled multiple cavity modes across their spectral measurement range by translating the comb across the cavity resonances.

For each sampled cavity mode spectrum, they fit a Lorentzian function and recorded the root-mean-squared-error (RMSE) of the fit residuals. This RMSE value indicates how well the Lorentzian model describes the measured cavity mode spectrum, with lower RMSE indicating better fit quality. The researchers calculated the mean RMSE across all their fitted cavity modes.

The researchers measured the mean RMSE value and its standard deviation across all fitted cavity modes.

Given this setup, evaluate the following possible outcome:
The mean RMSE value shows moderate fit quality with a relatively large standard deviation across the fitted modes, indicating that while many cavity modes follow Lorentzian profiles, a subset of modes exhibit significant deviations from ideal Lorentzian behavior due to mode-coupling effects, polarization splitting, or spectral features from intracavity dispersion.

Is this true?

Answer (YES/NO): NO